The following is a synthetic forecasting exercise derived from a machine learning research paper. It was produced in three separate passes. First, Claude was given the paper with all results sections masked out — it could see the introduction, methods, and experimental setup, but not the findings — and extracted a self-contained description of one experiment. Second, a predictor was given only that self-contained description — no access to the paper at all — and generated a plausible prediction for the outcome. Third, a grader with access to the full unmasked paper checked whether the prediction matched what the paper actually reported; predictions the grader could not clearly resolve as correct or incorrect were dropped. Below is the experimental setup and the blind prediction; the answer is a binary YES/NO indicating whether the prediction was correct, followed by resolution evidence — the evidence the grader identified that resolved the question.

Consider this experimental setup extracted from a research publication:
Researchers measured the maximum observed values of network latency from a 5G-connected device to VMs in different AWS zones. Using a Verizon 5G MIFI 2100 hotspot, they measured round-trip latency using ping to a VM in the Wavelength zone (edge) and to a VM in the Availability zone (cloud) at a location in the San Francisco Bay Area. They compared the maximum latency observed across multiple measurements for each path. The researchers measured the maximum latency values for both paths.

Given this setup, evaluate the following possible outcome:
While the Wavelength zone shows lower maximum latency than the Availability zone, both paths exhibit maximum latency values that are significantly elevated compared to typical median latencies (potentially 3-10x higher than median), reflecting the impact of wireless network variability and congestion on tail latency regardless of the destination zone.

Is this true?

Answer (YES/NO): NO